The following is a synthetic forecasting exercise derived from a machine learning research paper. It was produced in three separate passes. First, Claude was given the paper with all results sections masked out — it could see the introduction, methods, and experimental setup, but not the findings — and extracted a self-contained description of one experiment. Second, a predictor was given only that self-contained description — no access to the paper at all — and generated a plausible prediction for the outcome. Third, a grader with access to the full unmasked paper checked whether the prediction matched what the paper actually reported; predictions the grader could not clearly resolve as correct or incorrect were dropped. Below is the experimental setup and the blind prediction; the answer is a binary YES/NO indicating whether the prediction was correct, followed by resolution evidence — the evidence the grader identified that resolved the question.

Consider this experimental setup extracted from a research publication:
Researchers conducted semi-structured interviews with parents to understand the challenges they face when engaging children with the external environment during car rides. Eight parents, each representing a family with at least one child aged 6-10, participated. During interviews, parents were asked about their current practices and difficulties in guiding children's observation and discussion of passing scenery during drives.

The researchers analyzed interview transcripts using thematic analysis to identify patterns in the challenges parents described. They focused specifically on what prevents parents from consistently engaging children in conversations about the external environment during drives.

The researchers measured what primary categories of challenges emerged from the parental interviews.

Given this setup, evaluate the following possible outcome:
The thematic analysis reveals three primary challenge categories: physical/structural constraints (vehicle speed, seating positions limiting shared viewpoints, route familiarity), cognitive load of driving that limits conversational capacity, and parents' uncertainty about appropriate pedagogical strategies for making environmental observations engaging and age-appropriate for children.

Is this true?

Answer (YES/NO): NO